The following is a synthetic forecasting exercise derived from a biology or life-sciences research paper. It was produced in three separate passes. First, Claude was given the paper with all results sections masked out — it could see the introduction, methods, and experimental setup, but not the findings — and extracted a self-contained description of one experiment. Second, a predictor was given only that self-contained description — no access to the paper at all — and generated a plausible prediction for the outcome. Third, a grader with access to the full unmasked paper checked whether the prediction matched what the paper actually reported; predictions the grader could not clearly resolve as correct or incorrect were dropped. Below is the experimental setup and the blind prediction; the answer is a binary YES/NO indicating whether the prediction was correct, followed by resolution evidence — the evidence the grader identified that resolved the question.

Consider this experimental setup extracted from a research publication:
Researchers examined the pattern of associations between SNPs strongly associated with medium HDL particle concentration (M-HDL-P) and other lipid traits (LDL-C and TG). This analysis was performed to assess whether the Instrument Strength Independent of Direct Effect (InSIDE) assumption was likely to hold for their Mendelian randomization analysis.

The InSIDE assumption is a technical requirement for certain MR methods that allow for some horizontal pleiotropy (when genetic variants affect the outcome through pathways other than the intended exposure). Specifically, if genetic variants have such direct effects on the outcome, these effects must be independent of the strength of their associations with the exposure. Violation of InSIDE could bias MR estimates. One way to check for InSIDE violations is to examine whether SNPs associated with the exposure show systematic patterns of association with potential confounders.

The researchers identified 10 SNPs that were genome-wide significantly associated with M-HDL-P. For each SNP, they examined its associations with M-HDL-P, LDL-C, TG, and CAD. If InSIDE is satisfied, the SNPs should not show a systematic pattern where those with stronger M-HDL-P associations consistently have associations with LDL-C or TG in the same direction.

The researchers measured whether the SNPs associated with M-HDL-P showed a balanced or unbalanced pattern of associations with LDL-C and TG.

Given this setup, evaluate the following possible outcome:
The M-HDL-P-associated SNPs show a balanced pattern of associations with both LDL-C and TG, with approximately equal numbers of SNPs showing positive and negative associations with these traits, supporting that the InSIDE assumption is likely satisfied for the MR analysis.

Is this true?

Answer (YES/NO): YES